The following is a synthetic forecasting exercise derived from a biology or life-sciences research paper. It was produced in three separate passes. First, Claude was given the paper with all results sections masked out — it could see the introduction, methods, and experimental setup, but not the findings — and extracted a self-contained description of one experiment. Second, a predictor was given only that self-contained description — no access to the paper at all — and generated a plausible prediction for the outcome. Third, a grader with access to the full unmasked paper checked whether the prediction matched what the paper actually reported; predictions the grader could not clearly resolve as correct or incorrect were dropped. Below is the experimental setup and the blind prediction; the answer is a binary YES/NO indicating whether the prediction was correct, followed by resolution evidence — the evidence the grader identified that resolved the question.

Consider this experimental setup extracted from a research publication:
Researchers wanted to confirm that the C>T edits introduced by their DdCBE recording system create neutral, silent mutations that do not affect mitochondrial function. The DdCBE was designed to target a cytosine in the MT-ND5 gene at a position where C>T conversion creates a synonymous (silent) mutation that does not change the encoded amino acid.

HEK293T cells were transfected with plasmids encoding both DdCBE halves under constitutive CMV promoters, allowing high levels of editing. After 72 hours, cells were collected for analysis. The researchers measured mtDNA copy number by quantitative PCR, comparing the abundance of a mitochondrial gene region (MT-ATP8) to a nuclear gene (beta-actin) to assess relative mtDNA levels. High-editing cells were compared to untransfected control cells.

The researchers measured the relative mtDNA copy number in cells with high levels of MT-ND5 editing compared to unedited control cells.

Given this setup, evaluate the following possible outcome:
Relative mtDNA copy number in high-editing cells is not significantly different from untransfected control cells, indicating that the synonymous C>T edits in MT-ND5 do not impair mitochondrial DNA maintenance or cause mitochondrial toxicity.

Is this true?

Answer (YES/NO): YES